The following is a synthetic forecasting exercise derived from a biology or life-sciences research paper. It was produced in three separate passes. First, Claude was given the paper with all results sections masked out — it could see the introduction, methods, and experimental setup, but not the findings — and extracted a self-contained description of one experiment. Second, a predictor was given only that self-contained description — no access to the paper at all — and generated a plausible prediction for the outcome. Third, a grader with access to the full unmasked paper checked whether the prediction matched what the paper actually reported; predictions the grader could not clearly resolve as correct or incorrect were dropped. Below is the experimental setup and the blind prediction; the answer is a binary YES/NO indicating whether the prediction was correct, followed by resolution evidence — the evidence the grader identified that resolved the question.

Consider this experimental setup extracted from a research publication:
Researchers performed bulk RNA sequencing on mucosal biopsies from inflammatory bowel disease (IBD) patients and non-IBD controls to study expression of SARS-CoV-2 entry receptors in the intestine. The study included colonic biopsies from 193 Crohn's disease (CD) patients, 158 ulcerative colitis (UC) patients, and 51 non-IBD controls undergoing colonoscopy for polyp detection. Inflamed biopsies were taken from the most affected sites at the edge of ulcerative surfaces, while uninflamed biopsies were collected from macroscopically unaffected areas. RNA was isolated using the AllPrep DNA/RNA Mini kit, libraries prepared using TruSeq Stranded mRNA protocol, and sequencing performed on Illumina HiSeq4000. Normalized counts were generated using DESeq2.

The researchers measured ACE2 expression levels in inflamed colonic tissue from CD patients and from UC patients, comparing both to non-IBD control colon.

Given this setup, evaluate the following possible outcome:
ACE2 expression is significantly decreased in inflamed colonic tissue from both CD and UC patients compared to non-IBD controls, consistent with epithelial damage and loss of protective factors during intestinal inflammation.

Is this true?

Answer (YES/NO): NO